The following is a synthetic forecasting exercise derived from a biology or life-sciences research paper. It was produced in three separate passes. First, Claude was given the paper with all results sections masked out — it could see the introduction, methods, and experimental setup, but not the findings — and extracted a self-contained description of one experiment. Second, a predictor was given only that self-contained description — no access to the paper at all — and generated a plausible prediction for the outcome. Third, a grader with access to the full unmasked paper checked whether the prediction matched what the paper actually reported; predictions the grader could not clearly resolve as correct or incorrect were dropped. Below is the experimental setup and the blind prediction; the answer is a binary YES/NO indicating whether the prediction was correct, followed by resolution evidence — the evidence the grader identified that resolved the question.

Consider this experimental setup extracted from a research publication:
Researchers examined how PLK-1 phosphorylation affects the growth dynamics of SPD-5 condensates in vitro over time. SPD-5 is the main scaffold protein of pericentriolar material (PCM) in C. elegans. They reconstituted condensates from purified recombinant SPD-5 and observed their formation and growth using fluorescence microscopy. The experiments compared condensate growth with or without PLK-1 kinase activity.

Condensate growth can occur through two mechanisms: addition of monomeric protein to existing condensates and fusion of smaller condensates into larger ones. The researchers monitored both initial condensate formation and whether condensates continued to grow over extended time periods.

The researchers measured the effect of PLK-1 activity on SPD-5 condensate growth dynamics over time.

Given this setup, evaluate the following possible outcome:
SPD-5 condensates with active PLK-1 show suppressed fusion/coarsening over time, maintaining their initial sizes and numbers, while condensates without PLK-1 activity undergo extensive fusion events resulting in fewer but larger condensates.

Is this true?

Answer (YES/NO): NO